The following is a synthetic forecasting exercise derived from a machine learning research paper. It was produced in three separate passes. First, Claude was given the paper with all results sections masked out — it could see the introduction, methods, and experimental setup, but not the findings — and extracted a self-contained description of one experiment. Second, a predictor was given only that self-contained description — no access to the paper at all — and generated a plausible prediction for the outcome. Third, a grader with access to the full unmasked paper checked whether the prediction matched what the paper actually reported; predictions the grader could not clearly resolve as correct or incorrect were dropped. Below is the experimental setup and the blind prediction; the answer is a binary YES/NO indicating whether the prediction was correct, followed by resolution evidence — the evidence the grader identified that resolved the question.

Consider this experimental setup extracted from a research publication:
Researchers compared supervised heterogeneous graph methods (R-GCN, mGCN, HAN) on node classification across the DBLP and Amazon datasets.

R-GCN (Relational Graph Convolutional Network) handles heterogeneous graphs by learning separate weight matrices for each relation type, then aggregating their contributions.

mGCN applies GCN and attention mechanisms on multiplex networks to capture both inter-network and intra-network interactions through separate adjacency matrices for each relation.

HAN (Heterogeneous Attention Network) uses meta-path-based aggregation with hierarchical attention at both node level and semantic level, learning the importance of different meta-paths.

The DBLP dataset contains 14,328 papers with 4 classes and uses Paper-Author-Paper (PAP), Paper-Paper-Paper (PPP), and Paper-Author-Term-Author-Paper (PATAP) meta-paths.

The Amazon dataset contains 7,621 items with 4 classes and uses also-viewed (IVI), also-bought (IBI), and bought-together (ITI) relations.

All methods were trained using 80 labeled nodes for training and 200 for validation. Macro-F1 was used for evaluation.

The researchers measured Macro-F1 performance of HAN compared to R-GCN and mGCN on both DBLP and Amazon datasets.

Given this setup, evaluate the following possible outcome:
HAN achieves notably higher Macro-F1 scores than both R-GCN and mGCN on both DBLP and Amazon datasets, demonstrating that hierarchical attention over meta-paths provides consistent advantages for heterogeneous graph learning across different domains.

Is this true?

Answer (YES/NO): NO